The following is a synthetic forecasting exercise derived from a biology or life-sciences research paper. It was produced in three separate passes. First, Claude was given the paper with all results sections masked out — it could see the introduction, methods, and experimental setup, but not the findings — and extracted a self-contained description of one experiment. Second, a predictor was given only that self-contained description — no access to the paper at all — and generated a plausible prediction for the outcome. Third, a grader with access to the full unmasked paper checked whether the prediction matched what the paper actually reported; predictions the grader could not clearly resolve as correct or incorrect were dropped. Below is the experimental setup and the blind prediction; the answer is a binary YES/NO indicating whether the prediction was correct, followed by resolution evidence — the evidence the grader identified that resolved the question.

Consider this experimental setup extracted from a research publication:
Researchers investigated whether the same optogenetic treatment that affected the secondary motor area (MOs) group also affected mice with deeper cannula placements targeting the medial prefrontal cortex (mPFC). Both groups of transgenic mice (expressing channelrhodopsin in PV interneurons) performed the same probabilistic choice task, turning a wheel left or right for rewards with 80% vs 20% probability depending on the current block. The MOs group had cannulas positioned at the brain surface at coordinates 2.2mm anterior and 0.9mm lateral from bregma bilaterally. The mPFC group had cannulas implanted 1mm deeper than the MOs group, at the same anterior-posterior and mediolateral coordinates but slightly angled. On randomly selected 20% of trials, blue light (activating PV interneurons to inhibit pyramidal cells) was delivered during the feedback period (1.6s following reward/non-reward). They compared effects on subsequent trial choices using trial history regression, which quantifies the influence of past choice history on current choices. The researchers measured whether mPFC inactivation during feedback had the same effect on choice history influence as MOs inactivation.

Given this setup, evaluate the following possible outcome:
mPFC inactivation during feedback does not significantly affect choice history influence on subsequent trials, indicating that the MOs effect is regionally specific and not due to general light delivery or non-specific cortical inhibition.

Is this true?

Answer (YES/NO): NO